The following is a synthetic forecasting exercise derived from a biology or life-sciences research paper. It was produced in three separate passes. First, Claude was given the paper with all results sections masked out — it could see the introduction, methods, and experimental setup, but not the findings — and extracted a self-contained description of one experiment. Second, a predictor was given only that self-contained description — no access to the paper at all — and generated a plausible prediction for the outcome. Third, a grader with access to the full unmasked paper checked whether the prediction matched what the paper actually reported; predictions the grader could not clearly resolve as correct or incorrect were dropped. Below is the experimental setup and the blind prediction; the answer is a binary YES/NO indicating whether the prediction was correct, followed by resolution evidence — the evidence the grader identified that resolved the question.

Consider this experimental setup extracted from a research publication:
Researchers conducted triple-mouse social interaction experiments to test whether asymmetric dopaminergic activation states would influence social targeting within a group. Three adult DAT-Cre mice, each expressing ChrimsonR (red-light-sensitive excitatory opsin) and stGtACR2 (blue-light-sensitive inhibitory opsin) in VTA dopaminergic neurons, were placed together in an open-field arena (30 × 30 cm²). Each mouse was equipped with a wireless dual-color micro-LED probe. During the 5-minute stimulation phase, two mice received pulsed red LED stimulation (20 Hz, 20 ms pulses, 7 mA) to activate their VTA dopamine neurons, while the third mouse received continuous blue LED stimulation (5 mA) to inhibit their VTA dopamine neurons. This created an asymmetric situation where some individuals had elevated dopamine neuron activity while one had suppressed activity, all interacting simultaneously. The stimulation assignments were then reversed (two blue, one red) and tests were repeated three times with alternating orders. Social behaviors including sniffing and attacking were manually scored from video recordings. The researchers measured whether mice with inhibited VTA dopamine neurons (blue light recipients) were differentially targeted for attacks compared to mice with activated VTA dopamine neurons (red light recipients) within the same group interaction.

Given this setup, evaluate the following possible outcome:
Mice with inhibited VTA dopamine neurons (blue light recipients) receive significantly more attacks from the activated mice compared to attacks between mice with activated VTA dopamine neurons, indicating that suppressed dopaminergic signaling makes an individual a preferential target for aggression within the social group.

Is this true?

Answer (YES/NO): NO